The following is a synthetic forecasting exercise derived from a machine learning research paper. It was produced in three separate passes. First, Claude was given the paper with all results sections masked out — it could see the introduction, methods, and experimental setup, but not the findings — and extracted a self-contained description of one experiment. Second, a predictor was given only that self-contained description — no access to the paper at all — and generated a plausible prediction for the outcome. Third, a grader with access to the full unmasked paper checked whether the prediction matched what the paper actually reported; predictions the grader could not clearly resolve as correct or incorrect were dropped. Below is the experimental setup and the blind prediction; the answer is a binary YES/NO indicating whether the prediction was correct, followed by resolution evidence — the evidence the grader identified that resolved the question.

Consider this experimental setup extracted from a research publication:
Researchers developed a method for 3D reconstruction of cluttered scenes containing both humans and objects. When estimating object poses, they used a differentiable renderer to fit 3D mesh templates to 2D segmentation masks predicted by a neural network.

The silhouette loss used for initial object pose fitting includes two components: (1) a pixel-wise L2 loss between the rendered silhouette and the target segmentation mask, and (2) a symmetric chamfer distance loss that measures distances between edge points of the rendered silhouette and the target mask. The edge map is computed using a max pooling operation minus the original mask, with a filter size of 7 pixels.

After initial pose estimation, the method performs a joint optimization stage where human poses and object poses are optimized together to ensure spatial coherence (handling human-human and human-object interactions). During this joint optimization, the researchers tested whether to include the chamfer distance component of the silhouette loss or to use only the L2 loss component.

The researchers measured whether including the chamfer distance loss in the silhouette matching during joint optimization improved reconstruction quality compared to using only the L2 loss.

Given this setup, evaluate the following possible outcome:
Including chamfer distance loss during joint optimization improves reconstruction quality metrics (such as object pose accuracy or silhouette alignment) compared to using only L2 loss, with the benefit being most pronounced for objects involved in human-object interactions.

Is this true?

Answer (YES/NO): NO